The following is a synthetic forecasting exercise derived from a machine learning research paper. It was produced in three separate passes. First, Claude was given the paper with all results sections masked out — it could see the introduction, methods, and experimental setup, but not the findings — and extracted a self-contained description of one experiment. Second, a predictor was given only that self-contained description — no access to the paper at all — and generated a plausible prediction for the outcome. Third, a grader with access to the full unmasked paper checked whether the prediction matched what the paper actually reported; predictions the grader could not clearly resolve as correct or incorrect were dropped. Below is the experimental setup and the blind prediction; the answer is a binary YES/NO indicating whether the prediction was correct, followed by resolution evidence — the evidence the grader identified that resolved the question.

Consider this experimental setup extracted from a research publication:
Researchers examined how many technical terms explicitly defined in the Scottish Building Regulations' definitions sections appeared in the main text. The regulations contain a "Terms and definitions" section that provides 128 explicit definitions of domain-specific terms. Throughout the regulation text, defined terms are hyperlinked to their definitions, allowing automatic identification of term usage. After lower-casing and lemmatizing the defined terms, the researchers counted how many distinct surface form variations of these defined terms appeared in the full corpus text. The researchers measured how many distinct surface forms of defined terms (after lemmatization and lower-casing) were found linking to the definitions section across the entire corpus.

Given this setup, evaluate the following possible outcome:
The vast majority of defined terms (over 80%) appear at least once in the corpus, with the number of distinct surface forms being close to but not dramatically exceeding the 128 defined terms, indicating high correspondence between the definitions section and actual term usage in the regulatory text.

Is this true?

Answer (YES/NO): NO